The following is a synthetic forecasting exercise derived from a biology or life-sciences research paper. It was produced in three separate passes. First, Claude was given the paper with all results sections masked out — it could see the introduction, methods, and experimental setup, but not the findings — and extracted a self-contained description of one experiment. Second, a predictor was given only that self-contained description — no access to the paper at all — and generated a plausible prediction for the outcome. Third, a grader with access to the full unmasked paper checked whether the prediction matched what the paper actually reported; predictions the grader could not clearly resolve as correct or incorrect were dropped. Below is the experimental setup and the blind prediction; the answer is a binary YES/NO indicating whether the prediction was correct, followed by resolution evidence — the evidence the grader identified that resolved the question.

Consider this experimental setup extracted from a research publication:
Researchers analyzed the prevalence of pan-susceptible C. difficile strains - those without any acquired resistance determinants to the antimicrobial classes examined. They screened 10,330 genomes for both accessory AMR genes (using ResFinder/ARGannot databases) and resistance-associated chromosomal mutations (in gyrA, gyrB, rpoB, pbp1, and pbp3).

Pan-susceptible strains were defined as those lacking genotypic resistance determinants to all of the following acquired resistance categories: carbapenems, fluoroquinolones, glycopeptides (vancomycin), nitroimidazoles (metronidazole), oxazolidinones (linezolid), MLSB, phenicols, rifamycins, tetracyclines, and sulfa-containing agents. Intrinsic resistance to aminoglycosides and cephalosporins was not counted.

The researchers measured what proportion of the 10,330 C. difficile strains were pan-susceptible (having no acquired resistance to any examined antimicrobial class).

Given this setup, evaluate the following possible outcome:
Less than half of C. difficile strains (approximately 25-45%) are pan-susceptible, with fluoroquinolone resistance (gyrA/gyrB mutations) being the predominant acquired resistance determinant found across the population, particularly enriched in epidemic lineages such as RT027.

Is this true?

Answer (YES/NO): NO